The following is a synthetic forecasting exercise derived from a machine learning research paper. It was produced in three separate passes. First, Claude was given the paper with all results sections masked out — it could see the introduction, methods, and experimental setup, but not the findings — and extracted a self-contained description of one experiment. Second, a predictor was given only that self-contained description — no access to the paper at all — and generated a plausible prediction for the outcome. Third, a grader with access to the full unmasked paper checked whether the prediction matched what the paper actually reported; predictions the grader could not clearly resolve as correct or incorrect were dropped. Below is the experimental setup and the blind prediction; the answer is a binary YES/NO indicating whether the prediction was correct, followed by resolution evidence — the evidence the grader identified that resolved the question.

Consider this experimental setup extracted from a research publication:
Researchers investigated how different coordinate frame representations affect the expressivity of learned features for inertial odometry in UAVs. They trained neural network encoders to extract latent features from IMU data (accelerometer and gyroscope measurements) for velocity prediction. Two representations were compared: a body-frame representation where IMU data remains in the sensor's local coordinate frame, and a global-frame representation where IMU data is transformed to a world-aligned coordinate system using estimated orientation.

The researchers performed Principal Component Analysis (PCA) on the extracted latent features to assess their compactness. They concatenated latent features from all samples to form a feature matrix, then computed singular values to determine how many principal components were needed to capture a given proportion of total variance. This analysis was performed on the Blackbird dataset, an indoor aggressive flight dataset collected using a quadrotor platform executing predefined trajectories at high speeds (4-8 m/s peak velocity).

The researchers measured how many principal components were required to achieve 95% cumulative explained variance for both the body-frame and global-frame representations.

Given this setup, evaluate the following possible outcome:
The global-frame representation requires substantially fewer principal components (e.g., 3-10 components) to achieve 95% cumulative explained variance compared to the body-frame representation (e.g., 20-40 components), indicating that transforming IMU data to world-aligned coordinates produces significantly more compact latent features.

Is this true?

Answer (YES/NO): NO